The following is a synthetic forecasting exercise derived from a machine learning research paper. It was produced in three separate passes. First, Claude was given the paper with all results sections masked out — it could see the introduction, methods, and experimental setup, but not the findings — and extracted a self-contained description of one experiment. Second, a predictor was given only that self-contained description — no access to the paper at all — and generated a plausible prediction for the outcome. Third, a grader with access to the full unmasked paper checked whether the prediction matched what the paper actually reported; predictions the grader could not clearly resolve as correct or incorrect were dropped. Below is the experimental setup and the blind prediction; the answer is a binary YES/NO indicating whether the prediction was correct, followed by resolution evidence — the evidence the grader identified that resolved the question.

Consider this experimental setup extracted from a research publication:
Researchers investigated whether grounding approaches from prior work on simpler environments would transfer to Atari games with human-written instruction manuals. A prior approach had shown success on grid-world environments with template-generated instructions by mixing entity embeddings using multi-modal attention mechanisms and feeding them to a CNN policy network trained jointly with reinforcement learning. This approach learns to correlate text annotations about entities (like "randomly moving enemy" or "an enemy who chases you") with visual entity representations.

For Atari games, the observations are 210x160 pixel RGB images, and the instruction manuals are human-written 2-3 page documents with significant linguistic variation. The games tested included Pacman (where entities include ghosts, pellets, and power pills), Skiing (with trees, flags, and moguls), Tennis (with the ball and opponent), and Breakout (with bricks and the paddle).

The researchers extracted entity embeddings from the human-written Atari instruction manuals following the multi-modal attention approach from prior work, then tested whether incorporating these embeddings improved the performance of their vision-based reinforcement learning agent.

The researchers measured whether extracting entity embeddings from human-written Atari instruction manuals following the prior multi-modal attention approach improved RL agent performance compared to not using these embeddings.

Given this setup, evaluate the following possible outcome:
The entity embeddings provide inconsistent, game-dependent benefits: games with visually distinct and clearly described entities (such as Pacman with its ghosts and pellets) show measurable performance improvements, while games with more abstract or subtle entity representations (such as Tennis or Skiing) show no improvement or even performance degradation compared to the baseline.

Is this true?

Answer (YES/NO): NO